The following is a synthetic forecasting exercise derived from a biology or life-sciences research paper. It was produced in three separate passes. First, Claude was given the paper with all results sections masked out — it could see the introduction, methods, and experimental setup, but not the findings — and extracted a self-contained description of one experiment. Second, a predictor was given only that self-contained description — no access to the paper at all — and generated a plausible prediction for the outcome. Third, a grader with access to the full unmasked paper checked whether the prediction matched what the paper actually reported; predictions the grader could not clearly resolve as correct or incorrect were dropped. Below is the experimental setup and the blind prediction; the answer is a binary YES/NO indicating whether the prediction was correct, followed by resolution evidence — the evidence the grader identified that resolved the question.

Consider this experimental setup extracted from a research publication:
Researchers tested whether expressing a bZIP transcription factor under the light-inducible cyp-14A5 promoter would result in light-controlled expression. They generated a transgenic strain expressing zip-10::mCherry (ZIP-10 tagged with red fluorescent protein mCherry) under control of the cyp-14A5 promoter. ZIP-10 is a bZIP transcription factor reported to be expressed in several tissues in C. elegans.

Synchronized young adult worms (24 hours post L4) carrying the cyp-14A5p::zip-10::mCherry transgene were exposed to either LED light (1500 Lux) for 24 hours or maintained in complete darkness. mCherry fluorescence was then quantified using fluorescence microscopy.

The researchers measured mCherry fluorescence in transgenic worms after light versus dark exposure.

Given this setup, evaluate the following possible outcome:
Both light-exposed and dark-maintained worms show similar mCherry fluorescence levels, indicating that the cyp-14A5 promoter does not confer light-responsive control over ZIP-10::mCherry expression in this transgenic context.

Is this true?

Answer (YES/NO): NO